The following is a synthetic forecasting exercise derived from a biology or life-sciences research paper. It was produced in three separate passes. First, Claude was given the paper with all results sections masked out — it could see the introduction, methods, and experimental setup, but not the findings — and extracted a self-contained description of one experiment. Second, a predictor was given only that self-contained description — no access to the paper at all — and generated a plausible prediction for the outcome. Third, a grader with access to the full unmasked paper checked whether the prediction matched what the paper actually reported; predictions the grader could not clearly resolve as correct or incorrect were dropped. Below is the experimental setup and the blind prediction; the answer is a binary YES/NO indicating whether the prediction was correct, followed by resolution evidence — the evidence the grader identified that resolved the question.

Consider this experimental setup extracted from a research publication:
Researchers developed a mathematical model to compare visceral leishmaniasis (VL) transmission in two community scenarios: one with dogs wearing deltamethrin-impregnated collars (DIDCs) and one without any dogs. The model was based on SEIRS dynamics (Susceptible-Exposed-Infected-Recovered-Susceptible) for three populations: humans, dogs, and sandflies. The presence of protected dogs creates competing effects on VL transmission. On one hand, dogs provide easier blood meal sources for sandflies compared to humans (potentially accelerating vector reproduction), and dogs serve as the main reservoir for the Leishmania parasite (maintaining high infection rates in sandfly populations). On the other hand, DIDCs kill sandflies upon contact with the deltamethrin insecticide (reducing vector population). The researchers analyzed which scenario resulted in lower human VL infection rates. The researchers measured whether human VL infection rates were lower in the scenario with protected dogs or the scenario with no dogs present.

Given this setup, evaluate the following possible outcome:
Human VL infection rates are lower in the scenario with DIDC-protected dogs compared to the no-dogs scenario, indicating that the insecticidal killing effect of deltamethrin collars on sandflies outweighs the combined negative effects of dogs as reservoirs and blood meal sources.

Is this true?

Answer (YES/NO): YES